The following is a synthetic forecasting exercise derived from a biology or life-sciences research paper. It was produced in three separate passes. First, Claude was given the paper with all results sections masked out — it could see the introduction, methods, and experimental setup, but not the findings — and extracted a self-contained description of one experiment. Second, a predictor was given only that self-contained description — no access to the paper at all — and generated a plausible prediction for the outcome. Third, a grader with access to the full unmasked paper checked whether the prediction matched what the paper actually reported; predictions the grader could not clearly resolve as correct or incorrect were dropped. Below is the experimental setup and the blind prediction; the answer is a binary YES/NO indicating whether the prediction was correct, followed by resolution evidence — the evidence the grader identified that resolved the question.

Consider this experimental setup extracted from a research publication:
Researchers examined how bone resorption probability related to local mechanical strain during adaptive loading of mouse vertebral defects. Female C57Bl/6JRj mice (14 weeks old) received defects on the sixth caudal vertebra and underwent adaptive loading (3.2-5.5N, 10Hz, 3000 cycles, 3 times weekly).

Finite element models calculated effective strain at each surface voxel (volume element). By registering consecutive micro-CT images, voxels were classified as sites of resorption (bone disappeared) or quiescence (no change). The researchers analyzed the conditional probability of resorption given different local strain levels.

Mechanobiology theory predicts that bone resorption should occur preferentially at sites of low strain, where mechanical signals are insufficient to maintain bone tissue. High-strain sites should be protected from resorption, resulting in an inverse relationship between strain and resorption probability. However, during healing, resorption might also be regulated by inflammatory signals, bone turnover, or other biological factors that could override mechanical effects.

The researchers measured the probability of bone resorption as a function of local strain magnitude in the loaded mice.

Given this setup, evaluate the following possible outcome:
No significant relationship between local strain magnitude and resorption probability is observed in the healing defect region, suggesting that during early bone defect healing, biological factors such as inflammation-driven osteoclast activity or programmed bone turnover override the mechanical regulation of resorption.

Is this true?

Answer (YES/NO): NO